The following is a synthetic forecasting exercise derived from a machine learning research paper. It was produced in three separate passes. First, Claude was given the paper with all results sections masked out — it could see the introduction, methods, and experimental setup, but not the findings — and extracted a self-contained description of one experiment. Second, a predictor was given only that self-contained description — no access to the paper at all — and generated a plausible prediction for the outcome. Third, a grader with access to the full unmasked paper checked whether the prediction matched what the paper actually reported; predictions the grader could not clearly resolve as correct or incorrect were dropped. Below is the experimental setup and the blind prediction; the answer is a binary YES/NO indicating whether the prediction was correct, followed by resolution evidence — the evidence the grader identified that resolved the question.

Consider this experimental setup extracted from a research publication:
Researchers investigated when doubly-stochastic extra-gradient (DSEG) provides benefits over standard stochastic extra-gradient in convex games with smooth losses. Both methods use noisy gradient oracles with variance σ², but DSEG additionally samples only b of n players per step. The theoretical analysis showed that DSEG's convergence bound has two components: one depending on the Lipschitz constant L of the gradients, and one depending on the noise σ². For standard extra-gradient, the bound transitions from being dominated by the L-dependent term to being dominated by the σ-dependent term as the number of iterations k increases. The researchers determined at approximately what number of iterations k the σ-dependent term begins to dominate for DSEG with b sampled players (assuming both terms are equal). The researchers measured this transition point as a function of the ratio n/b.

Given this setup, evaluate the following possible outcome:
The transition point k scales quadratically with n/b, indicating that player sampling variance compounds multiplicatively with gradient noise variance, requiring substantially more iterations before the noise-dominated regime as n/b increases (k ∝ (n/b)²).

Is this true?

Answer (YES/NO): YES